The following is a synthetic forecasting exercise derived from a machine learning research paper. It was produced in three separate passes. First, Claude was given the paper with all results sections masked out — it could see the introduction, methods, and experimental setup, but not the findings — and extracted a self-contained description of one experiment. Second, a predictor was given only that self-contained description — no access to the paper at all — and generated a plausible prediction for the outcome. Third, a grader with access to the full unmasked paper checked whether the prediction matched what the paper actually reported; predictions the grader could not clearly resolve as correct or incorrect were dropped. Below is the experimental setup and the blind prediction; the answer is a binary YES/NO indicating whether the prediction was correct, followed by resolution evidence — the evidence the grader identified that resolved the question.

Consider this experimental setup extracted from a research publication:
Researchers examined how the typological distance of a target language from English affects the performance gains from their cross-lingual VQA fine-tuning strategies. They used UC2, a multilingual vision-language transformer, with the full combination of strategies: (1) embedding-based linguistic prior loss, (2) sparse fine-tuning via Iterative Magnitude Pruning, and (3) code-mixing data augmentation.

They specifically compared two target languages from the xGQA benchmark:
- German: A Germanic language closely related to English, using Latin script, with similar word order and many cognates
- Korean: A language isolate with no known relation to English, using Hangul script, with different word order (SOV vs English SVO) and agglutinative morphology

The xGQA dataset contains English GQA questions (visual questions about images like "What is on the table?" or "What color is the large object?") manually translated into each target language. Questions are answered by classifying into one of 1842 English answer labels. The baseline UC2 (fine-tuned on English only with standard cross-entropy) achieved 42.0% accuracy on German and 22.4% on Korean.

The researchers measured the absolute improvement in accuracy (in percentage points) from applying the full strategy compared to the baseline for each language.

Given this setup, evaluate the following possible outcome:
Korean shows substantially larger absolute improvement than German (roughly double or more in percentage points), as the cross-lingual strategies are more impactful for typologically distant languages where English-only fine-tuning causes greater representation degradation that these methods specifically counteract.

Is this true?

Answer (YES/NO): YES